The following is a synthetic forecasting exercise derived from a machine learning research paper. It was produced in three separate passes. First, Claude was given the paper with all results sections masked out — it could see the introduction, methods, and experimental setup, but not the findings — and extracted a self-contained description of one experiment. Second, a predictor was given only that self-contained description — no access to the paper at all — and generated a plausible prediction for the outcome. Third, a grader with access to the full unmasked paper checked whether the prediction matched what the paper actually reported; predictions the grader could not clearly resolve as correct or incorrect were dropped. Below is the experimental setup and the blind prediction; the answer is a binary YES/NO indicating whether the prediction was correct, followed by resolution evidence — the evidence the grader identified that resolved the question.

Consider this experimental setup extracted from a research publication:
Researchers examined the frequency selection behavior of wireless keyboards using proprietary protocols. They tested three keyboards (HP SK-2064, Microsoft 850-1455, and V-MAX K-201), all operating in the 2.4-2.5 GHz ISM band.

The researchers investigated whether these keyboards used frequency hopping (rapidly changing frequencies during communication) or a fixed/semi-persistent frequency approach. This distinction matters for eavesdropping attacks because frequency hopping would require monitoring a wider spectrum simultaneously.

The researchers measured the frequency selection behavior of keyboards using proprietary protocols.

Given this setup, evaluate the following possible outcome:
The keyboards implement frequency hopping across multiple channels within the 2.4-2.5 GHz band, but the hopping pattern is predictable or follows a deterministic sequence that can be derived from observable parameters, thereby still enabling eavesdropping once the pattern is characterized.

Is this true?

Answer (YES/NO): NO